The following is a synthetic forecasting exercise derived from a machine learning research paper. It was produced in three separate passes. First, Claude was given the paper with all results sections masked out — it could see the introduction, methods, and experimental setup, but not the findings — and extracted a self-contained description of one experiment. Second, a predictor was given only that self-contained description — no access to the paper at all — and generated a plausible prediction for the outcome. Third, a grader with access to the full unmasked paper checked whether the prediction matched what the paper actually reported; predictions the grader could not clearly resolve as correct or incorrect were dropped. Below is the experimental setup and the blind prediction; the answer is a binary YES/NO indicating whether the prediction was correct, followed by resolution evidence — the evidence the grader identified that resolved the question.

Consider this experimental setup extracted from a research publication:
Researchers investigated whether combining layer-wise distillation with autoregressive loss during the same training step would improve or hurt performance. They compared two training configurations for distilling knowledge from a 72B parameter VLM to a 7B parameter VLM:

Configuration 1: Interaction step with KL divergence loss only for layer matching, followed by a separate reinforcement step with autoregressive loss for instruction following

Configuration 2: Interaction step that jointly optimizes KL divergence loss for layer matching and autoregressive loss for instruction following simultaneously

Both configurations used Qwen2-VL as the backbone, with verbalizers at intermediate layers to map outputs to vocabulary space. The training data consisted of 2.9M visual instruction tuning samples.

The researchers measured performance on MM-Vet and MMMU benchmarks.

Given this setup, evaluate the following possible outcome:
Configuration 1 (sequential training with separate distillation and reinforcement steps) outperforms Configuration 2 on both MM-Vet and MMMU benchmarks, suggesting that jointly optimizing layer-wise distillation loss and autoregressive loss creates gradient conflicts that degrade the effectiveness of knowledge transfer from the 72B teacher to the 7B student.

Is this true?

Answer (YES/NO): YES